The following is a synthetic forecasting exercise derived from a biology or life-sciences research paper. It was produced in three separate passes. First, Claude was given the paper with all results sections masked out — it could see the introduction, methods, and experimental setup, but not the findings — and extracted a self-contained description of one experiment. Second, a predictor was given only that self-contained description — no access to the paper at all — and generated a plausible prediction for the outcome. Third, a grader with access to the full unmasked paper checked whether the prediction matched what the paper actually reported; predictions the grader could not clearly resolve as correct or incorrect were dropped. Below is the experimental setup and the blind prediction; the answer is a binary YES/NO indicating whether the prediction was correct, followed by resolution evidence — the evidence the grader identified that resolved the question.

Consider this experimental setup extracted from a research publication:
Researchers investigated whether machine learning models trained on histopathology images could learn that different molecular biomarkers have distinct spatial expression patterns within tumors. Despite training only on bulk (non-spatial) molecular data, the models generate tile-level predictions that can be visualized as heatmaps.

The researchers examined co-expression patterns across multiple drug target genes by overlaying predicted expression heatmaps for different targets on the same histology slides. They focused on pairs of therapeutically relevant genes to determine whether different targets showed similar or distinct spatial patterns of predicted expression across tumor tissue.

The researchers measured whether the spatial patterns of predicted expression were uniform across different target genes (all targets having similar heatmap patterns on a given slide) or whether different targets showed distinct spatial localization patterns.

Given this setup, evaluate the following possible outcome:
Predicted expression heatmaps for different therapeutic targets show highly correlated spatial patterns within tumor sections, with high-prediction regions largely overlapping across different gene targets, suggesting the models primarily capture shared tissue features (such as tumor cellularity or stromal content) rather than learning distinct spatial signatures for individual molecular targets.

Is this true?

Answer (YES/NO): NO